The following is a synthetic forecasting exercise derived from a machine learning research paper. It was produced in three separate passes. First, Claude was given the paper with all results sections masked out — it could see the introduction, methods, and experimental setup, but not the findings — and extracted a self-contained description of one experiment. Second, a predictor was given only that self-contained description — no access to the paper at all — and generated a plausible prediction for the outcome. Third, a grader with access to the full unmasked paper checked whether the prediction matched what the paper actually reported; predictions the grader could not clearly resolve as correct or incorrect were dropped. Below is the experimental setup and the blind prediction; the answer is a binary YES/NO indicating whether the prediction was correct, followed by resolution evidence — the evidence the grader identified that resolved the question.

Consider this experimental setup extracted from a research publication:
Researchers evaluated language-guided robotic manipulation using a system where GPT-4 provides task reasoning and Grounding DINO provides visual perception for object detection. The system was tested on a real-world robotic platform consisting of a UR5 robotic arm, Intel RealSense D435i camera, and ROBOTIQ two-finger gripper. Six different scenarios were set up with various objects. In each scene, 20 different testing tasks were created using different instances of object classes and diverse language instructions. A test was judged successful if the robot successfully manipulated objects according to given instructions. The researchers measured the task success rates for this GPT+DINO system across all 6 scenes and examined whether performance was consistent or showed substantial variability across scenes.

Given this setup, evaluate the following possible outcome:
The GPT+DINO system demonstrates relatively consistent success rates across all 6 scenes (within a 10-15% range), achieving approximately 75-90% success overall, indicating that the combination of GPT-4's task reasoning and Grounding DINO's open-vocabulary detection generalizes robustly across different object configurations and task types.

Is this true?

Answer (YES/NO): NO